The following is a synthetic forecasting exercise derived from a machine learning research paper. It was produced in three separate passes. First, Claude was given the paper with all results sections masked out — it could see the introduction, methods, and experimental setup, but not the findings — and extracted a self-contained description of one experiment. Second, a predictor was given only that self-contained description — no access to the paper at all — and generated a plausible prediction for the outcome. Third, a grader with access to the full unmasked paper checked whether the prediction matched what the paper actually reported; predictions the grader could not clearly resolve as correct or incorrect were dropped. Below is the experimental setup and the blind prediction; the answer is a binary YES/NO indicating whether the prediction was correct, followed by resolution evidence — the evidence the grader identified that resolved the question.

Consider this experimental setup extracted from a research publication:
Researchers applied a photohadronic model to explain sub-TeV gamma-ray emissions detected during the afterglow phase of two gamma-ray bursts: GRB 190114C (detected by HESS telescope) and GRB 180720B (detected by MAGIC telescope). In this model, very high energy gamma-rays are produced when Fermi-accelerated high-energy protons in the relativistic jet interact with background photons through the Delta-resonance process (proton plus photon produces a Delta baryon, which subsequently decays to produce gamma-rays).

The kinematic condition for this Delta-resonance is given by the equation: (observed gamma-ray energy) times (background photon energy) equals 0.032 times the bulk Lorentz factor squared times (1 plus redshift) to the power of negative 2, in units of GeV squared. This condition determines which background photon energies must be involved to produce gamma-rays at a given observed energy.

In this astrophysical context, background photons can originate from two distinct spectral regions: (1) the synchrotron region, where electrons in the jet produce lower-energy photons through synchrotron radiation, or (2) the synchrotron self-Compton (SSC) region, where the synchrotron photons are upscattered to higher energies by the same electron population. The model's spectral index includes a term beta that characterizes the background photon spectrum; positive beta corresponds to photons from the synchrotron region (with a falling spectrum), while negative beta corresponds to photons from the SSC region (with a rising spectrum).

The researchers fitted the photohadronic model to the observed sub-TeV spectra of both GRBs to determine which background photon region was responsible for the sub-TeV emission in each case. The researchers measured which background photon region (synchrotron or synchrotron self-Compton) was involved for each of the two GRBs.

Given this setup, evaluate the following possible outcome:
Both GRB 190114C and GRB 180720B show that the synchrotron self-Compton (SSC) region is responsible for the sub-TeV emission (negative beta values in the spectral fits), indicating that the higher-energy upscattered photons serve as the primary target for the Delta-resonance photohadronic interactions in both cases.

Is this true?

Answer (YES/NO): NO